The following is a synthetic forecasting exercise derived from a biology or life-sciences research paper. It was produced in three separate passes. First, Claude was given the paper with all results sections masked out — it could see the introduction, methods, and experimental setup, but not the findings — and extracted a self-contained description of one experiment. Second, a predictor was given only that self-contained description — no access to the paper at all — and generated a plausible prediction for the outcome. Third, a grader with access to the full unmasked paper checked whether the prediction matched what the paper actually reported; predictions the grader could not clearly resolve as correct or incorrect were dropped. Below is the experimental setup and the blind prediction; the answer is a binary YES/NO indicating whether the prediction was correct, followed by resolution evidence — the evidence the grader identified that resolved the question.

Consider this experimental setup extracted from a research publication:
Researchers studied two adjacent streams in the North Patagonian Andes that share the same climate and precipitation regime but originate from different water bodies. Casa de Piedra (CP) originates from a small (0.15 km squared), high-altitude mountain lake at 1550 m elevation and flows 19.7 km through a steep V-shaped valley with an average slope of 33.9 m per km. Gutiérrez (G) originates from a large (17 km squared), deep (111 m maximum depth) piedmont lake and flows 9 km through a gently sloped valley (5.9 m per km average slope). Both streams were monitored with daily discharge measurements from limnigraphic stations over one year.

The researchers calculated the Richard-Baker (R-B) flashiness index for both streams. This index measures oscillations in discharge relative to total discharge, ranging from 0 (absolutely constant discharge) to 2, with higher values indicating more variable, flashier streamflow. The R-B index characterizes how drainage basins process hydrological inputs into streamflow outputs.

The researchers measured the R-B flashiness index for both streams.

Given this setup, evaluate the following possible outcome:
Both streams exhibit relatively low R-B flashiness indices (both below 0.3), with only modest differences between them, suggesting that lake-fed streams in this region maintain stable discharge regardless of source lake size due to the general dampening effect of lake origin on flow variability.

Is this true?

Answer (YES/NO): NO